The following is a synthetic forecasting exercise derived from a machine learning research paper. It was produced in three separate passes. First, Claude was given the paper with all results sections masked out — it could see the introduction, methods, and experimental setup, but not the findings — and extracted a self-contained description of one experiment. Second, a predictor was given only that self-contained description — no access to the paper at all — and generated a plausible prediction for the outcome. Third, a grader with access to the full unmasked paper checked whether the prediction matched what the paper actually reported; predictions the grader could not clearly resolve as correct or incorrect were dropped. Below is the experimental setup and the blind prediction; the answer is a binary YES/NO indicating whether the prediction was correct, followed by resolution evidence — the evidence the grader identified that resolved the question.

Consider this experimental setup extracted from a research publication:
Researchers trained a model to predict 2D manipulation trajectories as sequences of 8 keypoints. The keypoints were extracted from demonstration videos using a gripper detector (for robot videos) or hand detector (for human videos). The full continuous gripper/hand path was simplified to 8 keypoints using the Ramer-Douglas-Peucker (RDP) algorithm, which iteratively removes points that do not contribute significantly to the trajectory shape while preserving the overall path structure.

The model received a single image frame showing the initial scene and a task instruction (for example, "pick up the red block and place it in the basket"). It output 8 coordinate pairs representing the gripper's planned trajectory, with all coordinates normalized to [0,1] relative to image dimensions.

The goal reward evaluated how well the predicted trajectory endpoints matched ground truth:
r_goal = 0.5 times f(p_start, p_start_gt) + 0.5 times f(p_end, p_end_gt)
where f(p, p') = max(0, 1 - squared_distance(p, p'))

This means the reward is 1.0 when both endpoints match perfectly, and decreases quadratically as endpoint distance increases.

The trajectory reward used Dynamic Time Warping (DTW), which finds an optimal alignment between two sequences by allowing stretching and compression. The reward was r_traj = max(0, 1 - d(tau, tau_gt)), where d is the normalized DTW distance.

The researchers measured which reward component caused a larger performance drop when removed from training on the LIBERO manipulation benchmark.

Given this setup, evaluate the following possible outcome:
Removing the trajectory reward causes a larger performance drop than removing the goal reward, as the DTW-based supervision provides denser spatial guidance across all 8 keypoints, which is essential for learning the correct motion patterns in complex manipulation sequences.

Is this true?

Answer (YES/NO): NO